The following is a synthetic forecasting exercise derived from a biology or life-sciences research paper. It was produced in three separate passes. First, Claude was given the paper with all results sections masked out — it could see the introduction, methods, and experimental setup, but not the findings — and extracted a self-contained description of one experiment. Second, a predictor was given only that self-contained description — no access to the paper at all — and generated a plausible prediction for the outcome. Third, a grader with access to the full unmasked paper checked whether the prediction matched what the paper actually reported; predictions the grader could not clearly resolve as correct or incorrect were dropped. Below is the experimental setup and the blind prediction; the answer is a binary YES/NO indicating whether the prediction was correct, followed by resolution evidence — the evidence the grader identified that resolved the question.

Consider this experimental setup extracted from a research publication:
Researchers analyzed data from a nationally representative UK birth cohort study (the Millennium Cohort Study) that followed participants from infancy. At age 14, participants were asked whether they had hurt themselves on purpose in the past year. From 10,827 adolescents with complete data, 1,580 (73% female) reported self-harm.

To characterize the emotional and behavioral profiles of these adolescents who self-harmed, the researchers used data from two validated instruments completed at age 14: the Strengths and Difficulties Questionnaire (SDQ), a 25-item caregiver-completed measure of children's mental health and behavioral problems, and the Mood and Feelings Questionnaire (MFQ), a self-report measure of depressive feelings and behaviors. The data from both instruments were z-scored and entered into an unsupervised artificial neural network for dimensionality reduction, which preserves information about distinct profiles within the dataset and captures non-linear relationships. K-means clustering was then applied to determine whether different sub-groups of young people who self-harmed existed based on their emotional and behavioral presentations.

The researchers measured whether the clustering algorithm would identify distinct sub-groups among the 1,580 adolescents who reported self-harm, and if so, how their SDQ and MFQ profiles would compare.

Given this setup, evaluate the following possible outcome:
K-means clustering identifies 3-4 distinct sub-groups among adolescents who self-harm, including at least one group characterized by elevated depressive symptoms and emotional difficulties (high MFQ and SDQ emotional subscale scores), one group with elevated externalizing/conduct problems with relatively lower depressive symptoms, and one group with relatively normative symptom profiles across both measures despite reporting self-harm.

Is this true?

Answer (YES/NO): NO